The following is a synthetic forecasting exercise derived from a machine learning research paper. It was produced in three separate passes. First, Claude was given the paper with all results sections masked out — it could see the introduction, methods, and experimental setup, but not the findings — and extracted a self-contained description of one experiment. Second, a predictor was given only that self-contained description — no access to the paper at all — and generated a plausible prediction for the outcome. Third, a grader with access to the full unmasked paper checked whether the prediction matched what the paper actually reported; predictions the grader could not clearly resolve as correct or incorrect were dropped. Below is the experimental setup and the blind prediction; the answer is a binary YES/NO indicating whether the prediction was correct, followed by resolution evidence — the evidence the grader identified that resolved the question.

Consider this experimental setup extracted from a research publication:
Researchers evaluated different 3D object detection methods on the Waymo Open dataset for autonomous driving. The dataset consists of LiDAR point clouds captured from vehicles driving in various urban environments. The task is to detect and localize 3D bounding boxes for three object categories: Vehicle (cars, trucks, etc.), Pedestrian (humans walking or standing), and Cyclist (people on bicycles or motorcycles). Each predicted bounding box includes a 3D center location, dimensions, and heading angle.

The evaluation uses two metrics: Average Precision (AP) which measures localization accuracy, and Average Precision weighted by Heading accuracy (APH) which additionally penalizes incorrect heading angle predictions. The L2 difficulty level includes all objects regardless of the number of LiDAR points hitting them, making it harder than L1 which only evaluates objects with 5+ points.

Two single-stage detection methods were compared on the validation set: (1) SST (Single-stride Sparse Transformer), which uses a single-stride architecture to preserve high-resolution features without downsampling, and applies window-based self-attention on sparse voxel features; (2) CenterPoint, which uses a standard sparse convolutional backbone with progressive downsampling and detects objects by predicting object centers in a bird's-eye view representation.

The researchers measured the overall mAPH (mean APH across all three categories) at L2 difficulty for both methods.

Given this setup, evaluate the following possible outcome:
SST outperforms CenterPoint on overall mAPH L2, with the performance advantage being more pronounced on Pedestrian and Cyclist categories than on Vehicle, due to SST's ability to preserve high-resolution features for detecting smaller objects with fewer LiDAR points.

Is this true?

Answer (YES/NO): NO